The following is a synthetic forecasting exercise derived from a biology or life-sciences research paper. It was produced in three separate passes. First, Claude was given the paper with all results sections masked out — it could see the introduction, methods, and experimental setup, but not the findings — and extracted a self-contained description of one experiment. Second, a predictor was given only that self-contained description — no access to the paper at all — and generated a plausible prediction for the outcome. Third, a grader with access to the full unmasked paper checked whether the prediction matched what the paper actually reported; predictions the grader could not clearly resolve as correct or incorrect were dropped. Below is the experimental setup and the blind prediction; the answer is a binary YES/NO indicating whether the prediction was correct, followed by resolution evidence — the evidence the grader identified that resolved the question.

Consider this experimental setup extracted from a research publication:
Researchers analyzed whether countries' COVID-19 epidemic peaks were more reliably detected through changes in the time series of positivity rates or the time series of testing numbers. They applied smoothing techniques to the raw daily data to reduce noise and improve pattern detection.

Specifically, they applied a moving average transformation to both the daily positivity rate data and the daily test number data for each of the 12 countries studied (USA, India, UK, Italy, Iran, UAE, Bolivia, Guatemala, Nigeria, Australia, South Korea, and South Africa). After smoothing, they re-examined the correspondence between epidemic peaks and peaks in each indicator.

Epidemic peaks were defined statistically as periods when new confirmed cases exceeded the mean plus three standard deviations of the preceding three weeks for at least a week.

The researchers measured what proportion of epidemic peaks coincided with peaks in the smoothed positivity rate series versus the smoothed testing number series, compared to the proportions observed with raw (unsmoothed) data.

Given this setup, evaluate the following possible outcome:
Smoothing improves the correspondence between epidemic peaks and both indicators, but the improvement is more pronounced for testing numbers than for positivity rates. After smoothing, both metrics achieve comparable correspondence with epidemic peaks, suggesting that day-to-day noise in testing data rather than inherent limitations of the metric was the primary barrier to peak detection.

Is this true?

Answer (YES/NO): NO